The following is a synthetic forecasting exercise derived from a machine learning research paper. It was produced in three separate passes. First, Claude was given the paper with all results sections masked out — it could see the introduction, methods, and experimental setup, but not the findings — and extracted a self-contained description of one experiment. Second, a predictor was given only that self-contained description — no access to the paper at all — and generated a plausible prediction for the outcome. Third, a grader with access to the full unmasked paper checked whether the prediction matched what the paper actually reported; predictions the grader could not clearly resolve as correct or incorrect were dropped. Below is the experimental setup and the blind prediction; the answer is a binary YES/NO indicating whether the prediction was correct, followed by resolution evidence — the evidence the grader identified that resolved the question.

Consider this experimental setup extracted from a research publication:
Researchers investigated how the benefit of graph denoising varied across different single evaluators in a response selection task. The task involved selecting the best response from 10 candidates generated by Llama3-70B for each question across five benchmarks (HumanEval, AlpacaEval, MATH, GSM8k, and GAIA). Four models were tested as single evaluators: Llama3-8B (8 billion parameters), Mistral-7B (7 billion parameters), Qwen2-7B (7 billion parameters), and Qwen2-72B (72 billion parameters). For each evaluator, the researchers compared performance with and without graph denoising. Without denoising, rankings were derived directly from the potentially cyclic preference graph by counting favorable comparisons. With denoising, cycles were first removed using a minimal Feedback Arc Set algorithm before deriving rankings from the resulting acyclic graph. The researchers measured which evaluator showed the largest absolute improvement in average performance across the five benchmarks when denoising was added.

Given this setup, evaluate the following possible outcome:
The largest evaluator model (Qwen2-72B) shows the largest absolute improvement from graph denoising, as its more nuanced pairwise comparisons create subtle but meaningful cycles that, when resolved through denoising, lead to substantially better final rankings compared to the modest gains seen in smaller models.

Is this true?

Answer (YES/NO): YES